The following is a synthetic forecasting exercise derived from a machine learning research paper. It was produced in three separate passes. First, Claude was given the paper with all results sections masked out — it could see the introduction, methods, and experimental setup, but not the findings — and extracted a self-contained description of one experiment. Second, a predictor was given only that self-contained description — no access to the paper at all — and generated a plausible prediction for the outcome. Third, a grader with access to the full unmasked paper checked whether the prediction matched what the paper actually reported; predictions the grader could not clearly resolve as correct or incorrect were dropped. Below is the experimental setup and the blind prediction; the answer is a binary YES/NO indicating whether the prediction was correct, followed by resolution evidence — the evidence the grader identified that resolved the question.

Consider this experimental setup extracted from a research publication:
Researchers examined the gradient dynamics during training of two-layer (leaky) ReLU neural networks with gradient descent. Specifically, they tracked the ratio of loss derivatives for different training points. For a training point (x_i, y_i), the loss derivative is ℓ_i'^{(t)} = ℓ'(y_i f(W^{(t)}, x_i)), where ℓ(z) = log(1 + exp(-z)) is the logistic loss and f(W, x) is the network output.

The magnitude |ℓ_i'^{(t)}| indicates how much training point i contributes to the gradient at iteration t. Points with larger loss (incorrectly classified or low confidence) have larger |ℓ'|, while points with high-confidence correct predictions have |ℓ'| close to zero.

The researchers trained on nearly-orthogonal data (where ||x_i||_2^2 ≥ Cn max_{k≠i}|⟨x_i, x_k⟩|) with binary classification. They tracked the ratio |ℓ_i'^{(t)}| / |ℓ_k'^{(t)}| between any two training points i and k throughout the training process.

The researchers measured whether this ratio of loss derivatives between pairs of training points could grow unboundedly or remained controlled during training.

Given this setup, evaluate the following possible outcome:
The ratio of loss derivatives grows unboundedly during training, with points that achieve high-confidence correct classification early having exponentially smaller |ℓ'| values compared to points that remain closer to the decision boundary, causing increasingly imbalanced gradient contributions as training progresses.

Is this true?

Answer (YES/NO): NO